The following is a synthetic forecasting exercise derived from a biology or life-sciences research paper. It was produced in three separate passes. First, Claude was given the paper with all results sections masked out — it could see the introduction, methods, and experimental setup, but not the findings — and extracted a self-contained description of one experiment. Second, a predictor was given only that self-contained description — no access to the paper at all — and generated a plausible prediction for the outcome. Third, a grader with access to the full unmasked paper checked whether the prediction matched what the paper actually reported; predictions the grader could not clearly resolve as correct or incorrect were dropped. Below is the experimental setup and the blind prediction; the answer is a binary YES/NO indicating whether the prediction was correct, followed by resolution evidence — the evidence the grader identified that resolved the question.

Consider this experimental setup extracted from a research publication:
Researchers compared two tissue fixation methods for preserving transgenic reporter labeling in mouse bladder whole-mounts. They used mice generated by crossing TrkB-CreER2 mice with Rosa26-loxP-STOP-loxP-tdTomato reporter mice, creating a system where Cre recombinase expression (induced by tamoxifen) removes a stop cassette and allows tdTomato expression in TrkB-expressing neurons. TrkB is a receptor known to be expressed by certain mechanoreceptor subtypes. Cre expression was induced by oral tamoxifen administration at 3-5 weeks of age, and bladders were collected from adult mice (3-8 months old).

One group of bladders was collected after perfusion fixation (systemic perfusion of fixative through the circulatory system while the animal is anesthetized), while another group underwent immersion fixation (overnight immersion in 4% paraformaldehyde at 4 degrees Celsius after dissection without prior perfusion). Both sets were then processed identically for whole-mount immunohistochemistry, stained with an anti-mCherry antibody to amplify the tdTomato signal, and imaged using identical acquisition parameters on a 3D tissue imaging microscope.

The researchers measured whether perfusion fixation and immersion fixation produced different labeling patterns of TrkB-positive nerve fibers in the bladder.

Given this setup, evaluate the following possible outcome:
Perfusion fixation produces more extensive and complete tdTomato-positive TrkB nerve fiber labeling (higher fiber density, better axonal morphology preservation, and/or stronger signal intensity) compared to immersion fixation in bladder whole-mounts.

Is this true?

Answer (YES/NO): NO